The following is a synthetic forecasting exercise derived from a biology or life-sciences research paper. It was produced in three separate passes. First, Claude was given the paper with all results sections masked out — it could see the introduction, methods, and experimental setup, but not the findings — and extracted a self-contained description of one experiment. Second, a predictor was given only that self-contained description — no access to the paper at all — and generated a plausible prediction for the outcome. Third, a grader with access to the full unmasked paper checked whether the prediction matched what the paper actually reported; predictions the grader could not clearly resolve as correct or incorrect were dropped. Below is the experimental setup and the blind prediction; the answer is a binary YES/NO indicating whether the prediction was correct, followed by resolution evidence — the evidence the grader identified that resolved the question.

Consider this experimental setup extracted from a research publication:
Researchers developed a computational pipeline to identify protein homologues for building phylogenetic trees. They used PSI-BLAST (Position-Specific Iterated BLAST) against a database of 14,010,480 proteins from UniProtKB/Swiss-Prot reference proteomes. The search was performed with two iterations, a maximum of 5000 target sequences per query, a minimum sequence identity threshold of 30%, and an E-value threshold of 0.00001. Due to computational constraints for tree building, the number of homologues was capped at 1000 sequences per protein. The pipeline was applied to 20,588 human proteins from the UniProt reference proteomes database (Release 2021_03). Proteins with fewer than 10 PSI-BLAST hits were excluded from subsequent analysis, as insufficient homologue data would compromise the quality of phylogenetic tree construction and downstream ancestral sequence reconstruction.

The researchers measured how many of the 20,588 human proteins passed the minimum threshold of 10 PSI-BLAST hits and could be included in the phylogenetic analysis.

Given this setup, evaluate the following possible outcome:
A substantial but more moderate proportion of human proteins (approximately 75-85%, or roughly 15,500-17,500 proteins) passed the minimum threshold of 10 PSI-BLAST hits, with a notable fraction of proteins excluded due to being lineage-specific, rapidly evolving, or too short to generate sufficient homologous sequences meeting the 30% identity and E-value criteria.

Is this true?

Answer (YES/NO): NO